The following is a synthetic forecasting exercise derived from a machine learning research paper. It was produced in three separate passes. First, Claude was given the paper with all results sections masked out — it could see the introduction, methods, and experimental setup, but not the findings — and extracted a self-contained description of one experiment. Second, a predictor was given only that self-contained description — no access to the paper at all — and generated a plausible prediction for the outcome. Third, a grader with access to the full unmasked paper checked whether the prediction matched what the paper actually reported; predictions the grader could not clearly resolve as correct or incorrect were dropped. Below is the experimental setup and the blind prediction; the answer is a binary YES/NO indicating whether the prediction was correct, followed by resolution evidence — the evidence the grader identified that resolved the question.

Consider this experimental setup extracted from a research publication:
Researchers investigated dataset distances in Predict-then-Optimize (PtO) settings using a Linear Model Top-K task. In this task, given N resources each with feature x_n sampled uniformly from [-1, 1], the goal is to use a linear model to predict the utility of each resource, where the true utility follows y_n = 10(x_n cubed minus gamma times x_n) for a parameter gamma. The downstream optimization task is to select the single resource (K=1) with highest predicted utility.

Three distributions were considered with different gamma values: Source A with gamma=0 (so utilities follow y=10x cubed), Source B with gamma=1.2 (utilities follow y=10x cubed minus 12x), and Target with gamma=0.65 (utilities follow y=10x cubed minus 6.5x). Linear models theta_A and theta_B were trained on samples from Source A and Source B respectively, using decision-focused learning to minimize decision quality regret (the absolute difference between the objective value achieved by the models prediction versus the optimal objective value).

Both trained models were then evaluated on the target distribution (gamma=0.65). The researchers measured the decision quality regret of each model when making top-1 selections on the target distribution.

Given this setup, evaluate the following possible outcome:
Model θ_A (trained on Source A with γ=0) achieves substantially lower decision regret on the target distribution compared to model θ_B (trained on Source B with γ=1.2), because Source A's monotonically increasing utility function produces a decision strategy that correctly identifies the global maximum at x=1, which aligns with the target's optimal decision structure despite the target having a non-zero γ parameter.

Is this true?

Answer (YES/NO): YES